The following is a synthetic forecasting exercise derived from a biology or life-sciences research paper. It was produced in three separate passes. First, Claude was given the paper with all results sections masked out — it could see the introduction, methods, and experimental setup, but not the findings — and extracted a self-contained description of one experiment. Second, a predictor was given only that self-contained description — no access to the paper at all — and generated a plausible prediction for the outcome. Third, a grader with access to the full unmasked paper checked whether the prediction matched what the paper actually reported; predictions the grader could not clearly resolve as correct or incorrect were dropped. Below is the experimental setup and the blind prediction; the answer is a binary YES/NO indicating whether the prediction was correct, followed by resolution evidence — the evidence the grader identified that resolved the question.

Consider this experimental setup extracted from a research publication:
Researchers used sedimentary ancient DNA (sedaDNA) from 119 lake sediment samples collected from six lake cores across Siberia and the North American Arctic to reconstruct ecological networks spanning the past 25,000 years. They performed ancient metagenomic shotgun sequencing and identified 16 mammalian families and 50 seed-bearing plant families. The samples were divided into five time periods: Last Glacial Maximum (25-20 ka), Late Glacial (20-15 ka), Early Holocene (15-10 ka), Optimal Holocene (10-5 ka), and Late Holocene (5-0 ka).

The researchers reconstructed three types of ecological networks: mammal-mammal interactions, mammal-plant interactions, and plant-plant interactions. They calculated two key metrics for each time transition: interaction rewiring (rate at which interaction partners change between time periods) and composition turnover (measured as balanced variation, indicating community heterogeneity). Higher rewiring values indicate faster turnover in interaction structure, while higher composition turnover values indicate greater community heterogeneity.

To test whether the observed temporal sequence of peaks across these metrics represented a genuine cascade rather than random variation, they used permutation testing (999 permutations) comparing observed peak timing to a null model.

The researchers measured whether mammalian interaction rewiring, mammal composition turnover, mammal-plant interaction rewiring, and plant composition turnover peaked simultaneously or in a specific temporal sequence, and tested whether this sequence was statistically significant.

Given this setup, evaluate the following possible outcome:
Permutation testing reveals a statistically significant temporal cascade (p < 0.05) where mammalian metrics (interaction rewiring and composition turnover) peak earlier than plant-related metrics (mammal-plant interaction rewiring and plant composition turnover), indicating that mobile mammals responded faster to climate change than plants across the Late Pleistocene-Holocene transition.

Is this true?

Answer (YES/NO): NO